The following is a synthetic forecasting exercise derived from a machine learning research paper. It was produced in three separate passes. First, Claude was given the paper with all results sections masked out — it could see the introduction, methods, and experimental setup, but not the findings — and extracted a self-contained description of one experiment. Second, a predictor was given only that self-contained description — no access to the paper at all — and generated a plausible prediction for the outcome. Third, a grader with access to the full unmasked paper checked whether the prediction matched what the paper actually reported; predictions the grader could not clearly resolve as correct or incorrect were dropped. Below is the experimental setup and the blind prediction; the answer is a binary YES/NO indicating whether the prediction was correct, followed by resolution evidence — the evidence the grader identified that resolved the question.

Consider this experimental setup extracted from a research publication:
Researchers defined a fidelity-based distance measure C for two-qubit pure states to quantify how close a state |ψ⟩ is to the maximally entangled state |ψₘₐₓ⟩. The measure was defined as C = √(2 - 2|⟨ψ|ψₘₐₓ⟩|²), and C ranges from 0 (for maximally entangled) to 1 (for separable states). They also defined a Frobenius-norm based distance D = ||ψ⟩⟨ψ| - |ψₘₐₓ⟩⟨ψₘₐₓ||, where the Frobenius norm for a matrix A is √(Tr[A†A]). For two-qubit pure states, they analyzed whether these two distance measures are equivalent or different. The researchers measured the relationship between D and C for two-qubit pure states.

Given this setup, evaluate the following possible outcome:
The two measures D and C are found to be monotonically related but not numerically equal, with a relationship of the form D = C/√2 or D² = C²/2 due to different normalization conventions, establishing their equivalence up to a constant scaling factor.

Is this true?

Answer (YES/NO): NO